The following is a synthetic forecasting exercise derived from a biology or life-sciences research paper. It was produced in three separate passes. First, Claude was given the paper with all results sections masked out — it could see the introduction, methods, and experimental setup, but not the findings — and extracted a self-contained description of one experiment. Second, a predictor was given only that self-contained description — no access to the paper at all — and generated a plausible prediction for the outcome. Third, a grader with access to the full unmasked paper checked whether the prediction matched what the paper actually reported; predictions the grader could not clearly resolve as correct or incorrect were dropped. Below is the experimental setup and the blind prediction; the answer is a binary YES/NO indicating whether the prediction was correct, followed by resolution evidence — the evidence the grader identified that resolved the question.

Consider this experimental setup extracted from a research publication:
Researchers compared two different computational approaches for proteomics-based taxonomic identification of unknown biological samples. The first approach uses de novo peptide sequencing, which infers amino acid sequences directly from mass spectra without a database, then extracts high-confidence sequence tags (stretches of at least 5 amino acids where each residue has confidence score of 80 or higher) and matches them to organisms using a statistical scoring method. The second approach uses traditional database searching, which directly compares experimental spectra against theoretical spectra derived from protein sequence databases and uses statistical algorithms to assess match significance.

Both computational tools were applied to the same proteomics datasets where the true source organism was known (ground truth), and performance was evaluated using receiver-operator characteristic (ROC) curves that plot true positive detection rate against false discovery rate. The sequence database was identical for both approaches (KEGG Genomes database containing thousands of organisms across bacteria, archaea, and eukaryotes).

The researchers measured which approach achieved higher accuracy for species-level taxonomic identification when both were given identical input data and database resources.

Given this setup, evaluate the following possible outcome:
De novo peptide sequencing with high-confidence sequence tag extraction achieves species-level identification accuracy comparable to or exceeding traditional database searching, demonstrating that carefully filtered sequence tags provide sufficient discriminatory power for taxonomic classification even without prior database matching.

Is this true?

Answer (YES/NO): YES